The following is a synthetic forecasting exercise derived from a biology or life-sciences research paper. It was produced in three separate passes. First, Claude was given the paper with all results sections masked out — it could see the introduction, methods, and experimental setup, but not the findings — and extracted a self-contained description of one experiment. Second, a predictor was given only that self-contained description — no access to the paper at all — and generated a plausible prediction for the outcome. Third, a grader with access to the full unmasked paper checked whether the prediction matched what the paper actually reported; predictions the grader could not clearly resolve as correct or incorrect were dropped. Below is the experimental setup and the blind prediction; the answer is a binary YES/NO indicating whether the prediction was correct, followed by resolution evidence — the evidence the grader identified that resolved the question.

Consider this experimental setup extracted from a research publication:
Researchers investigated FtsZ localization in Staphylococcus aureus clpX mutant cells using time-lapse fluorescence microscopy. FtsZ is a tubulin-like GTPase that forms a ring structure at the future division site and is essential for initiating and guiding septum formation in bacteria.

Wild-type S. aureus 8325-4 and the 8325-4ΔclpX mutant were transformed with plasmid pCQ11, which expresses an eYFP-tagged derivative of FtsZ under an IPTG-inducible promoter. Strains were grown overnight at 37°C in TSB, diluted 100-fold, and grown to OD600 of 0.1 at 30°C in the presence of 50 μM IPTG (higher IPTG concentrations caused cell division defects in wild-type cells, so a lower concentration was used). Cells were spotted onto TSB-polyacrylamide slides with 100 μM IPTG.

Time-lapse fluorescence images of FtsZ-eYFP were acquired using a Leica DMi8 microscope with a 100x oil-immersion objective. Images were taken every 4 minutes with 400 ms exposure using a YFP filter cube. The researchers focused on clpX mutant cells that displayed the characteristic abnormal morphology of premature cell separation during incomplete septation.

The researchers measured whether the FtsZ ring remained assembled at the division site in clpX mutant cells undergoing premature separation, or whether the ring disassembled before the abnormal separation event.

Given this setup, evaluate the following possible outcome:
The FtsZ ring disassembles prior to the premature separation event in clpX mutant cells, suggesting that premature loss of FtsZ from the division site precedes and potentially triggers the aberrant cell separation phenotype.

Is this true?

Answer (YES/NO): NO